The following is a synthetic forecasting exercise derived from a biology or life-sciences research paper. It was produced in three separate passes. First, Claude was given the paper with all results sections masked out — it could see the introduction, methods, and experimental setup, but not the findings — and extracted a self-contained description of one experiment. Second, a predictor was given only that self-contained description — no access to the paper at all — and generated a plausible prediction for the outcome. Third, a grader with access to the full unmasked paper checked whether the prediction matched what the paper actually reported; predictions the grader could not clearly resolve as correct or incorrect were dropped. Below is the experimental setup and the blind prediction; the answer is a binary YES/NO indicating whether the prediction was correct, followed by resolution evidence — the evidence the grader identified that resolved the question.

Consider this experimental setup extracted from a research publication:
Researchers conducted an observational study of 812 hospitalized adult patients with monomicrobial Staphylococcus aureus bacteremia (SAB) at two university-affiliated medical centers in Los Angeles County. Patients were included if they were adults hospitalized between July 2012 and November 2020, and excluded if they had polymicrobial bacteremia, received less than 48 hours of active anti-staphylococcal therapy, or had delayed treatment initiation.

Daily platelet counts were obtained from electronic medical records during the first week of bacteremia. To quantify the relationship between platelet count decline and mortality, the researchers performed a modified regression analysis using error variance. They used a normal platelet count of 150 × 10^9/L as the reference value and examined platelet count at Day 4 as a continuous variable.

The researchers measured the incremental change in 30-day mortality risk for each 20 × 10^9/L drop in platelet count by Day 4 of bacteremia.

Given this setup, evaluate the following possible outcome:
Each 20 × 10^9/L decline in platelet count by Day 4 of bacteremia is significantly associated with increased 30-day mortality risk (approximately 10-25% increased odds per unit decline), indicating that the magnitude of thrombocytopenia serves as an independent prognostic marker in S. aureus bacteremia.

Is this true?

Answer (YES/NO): YES